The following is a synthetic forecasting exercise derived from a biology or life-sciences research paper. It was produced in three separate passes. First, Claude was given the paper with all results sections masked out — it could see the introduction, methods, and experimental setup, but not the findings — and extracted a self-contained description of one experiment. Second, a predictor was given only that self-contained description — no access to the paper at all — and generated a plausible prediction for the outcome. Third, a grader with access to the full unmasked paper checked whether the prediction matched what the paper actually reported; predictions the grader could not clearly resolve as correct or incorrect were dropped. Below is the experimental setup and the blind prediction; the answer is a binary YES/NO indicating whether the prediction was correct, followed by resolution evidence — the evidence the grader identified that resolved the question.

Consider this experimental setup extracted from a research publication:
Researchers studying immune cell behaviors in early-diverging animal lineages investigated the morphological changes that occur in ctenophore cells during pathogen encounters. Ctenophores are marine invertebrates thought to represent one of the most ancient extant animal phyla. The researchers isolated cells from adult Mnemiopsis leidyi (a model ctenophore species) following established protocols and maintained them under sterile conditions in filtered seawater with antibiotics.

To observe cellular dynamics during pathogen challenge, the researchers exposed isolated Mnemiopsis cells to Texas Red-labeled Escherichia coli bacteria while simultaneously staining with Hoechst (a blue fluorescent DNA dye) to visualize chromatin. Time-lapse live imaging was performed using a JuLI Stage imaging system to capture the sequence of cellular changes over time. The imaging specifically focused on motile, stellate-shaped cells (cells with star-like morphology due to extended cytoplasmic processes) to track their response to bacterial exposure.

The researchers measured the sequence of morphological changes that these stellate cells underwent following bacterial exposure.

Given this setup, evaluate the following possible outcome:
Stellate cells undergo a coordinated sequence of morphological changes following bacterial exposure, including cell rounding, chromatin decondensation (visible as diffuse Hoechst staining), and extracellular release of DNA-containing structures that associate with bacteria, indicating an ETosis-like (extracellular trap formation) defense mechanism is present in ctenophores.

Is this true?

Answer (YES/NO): YES